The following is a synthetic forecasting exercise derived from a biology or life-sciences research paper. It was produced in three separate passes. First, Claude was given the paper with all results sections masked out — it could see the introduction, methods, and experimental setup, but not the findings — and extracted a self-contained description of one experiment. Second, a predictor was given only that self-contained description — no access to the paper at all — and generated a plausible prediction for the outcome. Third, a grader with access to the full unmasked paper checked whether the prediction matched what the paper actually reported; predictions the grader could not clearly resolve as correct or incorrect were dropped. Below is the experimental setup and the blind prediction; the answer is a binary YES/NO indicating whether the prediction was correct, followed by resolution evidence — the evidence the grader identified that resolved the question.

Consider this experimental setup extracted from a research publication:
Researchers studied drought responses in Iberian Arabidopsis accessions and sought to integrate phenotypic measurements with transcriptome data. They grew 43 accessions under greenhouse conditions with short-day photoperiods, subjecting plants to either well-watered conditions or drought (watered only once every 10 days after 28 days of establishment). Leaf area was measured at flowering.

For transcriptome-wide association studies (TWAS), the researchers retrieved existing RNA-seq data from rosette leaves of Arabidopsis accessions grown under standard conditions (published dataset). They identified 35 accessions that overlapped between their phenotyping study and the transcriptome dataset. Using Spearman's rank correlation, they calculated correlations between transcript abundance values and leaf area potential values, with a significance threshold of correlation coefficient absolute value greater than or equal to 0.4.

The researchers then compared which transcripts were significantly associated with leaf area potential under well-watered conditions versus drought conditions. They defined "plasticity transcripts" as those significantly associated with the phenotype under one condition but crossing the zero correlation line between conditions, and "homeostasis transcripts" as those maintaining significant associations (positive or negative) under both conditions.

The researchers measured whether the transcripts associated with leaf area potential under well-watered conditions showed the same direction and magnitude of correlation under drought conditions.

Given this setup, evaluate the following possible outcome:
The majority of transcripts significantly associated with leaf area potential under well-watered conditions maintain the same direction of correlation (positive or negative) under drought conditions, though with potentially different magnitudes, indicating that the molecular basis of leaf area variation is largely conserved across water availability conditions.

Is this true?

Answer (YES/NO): NO